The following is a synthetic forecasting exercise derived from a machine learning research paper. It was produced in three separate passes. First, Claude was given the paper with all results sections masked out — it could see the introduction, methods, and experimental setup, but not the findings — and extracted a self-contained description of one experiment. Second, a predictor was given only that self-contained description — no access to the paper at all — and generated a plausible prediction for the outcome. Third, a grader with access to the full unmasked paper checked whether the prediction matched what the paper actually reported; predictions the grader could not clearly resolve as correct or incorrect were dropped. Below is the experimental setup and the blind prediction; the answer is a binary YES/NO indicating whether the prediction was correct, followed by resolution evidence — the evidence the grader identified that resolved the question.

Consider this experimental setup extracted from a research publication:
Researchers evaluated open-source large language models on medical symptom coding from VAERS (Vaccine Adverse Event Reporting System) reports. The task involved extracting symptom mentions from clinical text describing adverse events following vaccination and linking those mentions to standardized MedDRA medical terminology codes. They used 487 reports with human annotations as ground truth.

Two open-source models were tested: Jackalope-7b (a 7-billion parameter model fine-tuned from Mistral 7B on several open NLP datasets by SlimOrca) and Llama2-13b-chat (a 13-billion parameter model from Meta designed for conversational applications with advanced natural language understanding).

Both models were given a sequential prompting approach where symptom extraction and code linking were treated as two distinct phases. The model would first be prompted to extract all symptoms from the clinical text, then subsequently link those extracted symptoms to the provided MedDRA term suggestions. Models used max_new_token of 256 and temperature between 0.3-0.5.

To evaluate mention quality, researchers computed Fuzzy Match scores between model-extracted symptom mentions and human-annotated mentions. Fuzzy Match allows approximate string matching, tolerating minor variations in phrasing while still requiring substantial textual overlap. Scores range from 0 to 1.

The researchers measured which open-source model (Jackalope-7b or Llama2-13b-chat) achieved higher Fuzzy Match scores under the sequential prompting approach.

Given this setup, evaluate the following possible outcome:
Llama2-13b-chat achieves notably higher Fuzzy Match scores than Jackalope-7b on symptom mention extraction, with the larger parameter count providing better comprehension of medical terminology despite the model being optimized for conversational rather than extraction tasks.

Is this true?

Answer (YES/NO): NO